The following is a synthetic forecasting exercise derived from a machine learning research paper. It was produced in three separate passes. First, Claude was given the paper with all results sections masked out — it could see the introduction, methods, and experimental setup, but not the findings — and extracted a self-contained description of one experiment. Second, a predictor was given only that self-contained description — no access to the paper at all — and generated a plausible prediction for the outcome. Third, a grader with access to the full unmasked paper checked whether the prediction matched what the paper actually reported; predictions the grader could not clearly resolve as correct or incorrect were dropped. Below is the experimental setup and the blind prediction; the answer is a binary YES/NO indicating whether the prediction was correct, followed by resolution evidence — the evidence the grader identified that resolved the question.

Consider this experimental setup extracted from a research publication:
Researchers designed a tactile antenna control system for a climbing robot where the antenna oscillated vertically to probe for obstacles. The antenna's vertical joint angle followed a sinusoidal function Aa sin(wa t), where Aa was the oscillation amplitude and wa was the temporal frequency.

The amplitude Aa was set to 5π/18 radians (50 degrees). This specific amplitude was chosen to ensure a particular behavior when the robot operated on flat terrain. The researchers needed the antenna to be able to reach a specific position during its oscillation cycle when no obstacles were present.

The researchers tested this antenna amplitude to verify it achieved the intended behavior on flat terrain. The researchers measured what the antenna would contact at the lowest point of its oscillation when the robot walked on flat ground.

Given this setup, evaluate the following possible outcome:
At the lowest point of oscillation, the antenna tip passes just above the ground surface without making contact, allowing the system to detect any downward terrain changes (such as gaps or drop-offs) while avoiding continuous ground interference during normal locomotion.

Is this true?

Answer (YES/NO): NO